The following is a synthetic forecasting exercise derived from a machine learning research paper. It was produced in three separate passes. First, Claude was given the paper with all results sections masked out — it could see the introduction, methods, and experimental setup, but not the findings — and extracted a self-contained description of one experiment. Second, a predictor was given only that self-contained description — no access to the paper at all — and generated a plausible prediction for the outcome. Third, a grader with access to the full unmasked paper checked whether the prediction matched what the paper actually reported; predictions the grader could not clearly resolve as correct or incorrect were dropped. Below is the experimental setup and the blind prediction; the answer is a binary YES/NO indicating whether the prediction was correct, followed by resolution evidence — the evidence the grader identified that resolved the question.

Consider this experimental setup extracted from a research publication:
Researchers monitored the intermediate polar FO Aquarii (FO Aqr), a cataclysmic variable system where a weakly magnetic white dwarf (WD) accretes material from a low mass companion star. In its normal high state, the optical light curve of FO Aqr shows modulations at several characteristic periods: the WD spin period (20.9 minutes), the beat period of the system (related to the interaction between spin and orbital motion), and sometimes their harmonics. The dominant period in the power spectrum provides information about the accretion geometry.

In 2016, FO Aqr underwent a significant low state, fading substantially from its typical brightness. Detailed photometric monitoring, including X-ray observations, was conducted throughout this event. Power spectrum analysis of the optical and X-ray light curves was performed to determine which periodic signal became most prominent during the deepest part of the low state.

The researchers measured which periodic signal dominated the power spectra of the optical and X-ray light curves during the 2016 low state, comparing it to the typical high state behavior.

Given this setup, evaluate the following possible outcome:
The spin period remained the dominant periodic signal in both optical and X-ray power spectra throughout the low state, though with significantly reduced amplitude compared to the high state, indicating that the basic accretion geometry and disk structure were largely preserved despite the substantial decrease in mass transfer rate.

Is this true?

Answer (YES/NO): NO